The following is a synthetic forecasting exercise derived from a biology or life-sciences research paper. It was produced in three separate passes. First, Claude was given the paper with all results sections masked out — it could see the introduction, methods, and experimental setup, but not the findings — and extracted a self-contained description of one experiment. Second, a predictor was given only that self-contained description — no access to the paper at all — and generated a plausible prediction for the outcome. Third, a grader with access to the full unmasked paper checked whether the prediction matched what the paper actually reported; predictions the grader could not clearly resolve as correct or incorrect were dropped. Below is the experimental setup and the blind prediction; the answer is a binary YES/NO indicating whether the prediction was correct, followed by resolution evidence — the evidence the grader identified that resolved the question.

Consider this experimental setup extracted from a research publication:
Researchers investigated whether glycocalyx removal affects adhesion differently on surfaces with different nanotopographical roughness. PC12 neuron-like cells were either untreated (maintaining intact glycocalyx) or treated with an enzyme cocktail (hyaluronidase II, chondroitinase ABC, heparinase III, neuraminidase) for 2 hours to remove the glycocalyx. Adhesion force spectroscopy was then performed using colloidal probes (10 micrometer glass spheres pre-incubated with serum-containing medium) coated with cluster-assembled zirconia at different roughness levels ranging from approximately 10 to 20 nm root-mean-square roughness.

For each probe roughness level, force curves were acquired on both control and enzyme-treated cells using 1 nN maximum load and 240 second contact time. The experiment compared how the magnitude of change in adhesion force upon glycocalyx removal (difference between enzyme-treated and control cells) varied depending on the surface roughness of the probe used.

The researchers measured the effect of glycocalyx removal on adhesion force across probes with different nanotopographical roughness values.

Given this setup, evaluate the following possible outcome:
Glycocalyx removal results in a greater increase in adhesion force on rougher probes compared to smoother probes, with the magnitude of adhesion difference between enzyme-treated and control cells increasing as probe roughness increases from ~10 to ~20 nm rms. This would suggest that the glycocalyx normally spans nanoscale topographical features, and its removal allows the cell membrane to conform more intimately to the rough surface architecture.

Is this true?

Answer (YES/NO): NO